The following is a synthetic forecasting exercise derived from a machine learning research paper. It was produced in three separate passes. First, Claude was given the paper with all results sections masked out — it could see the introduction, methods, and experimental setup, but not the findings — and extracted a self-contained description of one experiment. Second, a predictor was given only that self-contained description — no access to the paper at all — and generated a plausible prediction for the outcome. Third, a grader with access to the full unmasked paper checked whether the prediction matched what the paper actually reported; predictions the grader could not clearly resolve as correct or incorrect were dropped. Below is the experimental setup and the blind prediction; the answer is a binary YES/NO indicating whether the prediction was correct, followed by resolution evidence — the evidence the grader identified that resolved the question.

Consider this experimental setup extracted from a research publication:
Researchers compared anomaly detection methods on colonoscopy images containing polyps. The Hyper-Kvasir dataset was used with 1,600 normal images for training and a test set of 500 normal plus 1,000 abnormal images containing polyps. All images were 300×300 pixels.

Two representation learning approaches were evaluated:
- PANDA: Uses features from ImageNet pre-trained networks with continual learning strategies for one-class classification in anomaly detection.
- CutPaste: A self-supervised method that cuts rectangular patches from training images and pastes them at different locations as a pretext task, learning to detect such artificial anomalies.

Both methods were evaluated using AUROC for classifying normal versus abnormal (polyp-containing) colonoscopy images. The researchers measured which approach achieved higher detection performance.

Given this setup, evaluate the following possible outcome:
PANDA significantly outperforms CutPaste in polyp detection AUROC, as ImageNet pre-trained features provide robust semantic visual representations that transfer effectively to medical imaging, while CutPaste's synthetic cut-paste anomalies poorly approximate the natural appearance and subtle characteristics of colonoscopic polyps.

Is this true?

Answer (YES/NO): NO